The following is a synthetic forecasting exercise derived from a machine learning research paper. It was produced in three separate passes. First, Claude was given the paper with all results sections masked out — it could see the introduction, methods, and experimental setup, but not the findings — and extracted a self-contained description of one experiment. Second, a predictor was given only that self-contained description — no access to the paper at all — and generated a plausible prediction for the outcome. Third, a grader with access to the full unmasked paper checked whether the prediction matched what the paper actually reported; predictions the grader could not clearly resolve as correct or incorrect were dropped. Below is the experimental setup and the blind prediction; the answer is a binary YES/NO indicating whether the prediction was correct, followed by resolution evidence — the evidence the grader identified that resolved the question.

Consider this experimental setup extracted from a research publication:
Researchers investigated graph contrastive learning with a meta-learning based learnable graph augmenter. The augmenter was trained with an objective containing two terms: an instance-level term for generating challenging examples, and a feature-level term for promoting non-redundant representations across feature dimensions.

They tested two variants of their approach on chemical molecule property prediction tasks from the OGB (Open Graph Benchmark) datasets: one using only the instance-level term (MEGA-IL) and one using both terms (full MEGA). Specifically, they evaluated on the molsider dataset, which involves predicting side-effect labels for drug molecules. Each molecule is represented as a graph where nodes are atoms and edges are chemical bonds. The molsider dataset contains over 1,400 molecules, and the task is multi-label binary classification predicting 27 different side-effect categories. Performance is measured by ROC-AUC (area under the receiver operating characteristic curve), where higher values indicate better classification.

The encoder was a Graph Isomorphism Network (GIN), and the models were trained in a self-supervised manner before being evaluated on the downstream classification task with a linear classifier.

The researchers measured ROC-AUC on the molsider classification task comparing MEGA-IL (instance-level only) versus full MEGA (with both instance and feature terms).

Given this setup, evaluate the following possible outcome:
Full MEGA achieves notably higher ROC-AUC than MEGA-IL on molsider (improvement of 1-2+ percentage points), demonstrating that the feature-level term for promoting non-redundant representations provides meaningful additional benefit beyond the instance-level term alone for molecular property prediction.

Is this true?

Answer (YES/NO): NO